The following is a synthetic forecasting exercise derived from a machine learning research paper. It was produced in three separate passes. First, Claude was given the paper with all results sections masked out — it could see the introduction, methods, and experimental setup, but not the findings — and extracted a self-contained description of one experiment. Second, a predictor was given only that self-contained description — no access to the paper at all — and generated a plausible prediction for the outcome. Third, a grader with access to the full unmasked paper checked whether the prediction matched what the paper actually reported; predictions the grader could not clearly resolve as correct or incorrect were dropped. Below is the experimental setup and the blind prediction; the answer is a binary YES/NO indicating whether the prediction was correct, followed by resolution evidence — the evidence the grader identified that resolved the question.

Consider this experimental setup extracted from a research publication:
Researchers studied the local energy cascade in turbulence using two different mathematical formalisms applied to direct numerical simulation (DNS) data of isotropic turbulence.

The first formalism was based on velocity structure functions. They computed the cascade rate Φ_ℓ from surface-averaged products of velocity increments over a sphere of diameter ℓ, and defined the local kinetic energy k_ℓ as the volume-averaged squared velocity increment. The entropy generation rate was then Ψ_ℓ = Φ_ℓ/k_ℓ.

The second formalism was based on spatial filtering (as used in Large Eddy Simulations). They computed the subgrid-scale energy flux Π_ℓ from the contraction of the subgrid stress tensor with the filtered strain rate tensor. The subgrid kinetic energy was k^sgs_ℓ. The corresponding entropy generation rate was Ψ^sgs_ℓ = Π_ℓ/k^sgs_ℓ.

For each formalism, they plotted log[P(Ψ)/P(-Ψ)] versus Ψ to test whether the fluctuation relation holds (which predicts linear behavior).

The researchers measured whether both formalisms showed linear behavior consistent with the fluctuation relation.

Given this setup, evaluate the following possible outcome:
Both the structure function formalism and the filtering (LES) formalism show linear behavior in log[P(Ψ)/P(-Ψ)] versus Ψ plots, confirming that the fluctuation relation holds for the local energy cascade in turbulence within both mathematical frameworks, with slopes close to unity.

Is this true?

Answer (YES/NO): NO